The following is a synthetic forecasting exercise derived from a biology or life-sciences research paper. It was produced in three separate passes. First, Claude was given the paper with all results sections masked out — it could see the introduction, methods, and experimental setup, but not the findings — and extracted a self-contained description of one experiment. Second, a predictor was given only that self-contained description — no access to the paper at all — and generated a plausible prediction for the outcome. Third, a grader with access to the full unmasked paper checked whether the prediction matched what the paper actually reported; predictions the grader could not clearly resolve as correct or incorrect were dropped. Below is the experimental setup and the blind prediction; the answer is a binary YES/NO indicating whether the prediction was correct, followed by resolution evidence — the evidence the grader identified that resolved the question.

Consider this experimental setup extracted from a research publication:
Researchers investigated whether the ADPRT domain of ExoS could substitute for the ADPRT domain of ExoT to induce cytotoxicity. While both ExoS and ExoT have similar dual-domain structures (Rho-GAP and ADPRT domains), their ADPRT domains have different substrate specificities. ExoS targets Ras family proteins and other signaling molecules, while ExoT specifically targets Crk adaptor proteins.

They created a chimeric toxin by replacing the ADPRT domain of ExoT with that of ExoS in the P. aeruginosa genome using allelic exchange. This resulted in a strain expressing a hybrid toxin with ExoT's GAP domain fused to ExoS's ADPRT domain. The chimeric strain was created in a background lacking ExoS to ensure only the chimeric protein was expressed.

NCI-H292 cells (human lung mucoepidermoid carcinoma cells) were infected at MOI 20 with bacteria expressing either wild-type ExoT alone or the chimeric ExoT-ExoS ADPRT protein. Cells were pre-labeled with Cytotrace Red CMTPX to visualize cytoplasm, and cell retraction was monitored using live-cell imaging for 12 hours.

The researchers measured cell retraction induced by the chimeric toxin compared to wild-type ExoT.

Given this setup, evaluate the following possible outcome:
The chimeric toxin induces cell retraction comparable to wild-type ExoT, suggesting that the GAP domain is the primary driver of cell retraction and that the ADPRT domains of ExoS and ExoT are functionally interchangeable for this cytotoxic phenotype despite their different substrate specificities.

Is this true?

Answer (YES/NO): NO